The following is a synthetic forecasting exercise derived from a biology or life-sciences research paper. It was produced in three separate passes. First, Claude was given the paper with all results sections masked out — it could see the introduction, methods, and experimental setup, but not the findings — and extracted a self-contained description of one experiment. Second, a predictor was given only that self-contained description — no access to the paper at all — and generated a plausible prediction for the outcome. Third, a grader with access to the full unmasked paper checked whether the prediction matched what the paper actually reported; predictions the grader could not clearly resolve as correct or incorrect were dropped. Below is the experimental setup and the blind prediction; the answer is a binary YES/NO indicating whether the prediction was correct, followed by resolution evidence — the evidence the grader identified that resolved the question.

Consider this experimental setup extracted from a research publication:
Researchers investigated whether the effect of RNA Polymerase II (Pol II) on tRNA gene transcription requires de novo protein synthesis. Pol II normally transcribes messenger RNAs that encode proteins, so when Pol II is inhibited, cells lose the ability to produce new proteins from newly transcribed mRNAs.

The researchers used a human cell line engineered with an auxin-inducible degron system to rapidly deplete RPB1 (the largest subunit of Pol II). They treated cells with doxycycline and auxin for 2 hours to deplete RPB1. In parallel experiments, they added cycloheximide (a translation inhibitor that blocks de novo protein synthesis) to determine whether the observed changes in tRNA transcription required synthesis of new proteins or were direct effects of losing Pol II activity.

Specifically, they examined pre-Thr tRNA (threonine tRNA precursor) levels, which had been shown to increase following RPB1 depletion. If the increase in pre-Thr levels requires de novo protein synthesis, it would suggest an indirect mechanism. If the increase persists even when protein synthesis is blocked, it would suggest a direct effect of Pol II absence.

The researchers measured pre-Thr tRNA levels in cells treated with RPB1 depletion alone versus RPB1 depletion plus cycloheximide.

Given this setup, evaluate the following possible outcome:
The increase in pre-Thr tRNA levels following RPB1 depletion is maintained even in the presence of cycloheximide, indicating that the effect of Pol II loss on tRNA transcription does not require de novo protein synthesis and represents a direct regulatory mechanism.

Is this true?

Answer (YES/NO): YES